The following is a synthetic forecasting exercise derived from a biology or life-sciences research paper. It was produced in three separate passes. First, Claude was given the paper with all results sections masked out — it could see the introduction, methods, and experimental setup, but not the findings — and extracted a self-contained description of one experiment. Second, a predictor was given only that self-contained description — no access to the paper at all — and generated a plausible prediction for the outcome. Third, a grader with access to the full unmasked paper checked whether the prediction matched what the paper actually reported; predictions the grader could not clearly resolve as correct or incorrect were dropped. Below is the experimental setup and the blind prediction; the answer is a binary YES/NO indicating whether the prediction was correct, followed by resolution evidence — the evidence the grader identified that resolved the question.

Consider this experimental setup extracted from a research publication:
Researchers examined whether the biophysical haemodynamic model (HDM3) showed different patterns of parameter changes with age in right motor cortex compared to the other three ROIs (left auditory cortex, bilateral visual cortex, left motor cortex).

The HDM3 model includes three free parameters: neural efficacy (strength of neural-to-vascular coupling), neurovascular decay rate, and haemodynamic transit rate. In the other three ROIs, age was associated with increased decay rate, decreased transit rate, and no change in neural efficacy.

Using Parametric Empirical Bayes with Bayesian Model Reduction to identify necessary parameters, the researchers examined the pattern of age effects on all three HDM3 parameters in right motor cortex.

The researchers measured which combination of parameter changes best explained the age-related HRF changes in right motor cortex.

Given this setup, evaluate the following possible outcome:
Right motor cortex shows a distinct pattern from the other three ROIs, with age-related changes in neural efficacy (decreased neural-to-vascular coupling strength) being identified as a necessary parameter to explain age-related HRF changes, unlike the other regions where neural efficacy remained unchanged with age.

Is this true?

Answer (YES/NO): NO